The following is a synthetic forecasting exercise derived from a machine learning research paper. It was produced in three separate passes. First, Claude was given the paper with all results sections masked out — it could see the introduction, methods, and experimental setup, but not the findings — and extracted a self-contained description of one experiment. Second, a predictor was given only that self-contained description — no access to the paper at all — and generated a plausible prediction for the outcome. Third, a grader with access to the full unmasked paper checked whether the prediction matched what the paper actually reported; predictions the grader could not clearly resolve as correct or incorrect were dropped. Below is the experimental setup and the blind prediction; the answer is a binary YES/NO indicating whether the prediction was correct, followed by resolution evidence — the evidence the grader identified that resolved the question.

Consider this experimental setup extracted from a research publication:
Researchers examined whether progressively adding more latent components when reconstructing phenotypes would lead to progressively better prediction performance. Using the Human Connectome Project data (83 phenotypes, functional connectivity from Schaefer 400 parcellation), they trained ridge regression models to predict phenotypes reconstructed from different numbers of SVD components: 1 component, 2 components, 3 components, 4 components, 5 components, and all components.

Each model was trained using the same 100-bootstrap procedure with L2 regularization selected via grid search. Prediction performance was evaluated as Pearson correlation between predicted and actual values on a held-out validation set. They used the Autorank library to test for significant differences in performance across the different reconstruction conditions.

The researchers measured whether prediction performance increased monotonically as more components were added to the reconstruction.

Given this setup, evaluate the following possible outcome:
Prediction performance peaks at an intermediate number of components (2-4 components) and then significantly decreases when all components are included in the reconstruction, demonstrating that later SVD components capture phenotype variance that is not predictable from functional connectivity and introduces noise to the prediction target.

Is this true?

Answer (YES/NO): NO